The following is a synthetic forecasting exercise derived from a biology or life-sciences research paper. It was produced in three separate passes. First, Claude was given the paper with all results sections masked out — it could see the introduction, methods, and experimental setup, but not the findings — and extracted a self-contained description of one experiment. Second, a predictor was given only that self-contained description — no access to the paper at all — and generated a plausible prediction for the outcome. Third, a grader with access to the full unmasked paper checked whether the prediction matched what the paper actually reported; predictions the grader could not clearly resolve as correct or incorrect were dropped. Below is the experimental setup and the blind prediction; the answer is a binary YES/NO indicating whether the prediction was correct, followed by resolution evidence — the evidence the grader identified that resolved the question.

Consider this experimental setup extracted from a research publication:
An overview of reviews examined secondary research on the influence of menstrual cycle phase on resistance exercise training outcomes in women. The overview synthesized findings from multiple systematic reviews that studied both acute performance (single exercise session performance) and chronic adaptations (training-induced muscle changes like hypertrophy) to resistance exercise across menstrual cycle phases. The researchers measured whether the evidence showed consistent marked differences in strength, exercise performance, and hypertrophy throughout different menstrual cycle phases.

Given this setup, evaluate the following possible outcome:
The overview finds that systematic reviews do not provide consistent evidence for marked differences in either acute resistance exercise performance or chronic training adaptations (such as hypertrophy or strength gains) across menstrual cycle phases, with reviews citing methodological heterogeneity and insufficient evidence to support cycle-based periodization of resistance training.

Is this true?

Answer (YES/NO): NO